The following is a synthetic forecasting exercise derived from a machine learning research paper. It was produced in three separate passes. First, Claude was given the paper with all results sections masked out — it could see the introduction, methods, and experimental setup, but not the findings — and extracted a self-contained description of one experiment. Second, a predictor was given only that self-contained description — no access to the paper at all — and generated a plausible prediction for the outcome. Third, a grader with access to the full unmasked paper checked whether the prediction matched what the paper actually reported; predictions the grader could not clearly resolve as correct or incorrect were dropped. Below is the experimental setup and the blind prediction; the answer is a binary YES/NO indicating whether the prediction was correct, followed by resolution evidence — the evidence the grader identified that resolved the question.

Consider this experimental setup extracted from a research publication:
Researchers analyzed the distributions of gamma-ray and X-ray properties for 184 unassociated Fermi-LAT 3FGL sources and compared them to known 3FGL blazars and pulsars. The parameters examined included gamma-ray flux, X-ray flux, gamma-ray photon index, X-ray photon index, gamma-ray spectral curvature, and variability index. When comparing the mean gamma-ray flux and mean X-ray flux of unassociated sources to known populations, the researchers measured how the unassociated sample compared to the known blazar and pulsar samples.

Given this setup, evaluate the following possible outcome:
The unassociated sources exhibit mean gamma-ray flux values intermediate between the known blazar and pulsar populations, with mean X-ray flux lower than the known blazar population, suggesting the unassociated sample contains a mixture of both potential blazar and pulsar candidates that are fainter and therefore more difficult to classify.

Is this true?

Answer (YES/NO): NO